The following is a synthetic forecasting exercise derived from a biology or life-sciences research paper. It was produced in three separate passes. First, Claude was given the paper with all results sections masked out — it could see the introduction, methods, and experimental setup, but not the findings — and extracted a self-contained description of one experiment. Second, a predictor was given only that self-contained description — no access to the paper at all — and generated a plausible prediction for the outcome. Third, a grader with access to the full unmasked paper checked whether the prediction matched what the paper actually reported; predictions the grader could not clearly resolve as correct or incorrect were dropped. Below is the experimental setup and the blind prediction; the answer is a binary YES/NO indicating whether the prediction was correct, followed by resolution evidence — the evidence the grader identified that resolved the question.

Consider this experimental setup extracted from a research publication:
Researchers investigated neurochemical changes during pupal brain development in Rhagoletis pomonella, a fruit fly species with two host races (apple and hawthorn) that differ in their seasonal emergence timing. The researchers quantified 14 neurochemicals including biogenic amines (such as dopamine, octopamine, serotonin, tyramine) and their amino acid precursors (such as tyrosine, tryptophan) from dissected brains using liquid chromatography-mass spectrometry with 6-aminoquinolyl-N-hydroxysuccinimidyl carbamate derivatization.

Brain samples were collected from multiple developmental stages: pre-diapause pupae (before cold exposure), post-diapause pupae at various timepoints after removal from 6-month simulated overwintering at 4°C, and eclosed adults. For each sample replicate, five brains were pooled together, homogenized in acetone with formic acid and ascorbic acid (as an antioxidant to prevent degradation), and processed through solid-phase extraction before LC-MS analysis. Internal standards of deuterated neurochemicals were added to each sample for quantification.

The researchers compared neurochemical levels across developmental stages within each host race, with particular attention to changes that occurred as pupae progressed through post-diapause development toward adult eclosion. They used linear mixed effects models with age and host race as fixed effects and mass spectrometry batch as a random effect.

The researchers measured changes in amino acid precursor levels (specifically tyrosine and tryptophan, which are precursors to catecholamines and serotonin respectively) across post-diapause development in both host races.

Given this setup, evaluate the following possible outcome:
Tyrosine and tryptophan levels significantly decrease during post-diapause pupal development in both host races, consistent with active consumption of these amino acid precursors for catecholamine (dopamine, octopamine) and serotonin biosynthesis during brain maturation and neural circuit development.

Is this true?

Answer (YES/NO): NO